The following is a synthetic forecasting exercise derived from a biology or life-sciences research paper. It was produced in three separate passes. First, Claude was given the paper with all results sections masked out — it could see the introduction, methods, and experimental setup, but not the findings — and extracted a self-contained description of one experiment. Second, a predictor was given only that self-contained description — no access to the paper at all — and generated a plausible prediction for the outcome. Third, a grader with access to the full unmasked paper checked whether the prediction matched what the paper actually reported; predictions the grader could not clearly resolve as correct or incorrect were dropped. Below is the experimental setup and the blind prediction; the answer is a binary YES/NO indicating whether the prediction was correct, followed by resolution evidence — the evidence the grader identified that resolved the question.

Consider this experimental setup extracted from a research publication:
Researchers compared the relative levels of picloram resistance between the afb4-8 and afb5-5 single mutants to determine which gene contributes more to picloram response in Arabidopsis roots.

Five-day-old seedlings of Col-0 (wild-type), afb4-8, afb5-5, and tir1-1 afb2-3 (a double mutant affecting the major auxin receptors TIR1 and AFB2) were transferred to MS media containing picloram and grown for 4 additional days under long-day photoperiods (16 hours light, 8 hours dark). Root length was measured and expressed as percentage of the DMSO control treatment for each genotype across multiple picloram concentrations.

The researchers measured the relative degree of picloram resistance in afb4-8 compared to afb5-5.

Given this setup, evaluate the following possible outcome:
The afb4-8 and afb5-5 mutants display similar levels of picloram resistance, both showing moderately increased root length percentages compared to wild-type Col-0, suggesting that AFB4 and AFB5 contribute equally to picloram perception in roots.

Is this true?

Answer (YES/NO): NO